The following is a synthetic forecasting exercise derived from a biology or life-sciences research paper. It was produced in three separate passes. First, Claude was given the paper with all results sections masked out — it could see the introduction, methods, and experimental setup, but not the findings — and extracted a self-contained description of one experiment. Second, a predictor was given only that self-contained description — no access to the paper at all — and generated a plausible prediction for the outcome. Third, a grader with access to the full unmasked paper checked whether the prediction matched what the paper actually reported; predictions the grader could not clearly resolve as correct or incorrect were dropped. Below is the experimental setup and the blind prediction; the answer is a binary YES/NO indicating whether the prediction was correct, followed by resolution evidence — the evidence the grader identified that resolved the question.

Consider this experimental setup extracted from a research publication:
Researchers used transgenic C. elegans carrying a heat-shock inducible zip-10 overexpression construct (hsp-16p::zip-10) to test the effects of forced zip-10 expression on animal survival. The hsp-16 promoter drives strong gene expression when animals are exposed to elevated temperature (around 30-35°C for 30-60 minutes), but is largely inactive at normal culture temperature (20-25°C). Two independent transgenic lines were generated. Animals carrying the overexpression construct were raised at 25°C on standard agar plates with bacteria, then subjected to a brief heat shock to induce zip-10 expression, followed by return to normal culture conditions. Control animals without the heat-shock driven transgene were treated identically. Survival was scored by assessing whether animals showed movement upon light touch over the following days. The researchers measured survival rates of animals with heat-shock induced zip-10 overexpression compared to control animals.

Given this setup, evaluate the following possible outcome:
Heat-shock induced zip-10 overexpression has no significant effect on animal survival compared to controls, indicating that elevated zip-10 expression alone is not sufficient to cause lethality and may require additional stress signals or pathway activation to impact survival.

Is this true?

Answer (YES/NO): NO